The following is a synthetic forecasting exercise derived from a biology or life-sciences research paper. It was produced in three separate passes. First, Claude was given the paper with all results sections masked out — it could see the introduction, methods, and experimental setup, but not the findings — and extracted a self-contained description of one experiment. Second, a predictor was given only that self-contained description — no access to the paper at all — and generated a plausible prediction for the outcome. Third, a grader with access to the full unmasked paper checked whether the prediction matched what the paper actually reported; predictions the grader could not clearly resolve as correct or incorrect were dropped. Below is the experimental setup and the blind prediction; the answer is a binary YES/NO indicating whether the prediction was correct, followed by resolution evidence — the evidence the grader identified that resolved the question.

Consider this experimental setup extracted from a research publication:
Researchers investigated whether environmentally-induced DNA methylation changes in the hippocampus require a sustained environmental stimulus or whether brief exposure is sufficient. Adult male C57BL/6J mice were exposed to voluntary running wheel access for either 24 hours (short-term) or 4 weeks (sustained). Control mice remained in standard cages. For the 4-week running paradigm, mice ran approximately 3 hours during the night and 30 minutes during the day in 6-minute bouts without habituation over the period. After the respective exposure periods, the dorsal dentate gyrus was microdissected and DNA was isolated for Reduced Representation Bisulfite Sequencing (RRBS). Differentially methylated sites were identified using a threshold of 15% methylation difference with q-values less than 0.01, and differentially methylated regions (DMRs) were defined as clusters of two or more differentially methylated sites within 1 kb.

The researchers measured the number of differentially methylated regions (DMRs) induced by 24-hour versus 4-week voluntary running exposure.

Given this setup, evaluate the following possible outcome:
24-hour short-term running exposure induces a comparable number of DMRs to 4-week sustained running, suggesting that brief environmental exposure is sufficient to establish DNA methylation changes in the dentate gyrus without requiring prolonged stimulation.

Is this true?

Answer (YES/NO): NO